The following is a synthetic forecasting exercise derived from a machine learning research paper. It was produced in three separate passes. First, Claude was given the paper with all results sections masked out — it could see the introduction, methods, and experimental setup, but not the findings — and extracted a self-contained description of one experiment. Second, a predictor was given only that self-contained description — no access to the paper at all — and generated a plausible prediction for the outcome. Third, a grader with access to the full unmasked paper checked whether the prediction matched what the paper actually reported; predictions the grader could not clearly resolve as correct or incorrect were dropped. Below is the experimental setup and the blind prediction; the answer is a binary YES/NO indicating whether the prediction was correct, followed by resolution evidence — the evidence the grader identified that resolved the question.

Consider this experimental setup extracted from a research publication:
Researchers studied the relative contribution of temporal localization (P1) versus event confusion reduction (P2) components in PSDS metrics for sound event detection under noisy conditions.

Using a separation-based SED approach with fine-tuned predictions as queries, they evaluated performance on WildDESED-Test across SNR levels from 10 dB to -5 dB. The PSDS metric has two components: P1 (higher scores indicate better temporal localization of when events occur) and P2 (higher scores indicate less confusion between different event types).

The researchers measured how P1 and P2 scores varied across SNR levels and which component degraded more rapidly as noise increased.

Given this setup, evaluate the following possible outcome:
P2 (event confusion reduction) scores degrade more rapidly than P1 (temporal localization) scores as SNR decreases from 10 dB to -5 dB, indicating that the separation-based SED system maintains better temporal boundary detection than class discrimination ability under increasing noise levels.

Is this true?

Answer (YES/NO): NO